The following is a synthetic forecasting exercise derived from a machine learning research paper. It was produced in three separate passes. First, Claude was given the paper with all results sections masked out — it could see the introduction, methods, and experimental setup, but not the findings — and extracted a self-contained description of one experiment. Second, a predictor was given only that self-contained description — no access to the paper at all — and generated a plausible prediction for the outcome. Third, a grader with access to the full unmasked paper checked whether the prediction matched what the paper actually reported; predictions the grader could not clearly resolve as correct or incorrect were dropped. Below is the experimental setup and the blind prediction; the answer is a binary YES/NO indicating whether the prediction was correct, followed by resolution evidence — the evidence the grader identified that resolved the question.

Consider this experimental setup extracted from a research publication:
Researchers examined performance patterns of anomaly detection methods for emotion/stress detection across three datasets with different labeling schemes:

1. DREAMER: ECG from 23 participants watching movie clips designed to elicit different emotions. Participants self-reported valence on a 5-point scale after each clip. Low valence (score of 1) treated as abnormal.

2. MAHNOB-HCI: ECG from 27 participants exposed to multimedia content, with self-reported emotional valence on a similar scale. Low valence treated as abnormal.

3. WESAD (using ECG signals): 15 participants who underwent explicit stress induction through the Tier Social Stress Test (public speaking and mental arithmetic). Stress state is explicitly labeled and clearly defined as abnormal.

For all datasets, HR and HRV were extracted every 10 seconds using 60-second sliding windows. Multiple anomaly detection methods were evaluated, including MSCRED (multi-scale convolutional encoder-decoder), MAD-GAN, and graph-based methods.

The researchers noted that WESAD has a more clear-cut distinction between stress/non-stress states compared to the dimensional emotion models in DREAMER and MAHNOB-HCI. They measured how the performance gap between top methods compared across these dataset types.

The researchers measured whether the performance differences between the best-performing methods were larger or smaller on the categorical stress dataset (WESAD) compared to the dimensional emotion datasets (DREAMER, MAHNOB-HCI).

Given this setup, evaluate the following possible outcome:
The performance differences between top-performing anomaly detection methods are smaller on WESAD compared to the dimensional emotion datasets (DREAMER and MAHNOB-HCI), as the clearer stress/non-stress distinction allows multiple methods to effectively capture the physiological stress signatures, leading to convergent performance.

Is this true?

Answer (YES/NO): YES